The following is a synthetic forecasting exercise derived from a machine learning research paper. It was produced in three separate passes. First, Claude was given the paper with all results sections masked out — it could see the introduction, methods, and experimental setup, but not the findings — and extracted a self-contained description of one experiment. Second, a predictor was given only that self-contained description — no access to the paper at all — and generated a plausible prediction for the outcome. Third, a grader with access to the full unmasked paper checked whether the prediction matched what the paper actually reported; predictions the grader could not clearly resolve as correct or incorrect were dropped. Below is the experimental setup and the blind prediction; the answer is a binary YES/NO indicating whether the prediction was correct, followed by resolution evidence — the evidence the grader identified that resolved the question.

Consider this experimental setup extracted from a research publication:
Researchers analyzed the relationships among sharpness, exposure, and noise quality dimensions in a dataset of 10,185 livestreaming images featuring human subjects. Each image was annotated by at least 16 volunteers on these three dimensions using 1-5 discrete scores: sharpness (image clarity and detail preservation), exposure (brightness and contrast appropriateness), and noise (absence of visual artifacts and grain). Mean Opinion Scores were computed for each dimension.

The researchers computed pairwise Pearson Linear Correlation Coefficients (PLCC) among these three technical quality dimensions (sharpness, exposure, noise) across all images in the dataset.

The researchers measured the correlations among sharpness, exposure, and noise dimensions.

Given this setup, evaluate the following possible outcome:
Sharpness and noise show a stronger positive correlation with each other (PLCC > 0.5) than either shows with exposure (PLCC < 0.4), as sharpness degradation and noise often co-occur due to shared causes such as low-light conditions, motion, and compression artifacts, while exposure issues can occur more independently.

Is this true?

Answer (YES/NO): NO